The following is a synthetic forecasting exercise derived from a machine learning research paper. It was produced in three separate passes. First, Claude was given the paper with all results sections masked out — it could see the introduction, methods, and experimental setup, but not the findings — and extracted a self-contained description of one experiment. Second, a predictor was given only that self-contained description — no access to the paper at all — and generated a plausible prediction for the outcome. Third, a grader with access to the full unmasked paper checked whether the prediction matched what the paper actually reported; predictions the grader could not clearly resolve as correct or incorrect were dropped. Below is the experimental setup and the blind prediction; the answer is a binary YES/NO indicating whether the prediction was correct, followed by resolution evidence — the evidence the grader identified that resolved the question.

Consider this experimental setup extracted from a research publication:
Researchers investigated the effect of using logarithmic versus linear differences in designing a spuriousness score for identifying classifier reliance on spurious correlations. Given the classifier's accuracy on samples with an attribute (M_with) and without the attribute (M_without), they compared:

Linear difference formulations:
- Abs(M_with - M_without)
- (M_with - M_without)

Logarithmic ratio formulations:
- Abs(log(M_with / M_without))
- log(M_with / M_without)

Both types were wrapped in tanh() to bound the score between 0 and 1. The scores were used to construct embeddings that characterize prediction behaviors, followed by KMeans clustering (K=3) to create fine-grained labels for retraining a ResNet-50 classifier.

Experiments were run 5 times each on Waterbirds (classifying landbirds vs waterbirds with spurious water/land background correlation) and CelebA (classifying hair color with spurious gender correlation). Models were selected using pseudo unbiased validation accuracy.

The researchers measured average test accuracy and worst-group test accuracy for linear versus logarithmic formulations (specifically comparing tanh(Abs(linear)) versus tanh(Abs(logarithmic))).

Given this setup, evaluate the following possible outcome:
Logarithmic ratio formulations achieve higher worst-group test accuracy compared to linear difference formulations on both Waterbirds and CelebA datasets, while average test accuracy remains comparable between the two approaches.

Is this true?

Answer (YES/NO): YES